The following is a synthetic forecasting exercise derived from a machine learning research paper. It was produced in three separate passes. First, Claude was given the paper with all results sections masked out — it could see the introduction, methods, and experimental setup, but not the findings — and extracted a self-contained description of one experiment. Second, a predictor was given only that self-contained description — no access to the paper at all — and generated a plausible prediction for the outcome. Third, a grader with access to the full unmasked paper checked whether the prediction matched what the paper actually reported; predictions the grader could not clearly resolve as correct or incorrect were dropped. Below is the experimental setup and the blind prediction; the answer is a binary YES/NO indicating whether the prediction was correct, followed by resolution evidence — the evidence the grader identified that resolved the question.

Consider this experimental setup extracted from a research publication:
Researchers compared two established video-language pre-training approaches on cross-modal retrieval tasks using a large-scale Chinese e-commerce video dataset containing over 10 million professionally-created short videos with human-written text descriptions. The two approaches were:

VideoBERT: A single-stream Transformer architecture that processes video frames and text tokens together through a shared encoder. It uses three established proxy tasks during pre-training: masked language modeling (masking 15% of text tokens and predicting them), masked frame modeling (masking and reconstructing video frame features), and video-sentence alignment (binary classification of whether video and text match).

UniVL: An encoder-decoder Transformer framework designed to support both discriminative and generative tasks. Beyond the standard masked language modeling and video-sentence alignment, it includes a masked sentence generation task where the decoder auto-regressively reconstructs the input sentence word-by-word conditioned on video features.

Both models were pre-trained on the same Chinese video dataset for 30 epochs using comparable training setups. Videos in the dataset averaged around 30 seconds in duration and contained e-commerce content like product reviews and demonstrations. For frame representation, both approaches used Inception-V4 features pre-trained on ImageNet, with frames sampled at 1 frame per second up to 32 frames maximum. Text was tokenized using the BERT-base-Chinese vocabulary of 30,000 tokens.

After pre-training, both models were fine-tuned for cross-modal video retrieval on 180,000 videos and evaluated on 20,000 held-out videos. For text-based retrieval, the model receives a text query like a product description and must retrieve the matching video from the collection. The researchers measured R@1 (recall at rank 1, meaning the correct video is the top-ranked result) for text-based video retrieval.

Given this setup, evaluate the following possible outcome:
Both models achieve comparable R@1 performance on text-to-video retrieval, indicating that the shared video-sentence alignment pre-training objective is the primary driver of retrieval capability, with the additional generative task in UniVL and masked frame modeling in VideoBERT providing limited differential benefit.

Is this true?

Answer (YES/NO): NO